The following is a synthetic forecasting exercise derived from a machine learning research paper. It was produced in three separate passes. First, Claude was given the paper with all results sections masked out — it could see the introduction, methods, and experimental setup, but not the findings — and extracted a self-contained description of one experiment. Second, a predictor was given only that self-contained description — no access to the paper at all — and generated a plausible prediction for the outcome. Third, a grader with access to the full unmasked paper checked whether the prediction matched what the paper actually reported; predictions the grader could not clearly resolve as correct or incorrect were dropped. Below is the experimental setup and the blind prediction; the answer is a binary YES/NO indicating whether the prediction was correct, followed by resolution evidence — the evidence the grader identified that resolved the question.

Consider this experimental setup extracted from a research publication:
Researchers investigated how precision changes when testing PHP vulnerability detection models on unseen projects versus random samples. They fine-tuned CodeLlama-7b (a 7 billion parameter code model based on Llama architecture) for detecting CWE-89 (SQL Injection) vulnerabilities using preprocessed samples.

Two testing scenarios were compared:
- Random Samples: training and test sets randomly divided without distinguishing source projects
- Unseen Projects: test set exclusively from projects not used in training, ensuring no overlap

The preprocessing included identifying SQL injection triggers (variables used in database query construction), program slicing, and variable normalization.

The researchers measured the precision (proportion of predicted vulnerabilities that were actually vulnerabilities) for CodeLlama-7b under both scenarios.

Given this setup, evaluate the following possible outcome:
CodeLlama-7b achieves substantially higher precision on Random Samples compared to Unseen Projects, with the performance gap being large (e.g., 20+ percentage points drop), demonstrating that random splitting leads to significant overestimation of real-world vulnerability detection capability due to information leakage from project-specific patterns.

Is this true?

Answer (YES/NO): YES